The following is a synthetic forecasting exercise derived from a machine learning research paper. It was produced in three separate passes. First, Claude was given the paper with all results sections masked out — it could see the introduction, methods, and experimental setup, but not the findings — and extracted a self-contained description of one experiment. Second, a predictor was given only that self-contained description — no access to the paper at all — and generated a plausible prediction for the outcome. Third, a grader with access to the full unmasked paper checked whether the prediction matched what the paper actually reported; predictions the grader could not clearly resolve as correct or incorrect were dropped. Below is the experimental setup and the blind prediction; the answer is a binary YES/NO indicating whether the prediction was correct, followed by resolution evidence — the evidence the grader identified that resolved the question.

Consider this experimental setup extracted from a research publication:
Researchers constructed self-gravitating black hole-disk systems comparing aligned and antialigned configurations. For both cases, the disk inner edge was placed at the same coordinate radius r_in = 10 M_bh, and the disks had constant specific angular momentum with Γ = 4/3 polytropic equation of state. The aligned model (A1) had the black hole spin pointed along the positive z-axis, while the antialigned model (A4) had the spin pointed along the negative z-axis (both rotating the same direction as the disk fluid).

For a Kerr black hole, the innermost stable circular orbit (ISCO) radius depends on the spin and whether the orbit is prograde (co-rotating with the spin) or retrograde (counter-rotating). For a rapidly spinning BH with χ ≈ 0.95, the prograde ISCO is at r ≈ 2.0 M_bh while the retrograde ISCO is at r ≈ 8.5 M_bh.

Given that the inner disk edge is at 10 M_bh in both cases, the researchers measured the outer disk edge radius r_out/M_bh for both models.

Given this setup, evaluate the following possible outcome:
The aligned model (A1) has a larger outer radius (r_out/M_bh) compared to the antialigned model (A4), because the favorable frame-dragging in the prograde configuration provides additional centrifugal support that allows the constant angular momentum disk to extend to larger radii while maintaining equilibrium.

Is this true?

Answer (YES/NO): NO